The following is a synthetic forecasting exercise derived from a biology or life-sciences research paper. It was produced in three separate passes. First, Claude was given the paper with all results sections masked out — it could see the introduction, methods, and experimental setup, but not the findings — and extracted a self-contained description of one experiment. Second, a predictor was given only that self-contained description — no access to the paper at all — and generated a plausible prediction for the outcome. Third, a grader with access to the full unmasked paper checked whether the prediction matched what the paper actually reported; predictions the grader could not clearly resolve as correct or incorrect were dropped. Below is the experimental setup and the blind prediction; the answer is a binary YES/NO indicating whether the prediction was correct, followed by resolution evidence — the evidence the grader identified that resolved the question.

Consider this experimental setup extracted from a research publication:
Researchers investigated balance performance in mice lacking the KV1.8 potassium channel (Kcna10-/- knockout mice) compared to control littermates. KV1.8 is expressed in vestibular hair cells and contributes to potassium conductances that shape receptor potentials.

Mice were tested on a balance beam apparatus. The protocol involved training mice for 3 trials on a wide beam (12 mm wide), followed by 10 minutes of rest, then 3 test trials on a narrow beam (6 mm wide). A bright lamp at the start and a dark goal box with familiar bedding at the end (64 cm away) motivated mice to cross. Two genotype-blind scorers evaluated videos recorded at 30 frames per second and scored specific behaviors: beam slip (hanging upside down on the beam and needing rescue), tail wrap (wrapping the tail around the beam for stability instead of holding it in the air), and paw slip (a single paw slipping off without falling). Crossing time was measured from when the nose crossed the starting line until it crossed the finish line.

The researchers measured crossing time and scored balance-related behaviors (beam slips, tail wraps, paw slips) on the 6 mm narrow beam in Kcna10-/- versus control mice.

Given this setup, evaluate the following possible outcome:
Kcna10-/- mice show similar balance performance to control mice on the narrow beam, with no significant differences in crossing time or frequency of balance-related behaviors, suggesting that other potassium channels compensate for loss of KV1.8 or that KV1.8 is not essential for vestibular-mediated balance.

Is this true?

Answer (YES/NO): NO